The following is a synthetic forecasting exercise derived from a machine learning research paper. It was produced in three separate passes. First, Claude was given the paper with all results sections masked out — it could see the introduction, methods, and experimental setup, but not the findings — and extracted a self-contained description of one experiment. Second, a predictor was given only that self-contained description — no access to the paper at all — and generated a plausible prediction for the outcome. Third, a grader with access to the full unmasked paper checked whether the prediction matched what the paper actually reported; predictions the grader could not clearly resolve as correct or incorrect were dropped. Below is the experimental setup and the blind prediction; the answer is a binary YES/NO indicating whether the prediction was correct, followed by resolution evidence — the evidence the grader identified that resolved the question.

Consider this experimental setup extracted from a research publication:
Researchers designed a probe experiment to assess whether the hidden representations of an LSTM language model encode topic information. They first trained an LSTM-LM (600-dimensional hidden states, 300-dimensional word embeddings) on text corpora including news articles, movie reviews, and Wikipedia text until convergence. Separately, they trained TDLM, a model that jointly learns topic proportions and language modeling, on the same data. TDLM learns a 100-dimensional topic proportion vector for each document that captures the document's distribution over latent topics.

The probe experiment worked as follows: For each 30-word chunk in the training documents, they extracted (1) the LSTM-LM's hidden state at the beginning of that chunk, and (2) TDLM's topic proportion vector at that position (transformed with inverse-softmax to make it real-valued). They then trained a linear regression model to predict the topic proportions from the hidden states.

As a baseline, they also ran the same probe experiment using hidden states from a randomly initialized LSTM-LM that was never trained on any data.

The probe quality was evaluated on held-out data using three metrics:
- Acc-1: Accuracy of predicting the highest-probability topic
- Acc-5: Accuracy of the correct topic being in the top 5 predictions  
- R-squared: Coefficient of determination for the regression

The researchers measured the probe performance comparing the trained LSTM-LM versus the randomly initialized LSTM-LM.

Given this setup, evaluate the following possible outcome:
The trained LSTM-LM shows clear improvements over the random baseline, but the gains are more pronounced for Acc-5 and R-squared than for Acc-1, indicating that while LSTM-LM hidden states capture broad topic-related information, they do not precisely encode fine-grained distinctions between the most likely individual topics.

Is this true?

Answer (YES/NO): NO